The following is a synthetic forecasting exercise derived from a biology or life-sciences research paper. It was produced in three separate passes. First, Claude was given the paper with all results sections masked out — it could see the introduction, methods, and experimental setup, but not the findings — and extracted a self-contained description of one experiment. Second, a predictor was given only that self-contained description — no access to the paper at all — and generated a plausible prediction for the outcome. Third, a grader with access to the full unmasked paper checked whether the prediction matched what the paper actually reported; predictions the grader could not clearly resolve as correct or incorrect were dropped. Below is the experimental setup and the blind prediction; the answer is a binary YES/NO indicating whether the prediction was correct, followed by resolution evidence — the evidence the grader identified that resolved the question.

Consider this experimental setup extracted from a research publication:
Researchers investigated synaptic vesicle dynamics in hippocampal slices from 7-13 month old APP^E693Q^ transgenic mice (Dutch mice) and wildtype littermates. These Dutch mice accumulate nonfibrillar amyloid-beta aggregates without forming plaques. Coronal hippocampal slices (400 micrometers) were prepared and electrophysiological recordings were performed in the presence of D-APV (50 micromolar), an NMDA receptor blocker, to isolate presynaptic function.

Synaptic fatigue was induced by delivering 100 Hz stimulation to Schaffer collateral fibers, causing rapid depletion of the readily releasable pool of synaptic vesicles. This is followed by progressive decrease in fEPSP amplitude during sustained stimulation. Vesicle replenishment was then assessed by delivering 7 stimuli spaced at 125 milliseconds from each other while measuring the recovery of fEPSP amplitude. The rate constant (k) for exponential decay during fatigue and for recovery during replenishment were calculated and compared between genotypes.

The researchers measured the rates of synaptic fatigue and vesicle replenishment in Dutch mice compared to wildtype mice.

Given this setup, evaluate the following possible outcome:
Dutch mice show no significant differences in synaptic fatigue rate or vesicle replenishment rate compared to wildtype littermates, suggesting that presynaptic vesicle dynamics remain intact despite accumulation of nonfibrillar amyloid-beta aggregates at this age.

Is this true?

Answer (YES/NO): NO